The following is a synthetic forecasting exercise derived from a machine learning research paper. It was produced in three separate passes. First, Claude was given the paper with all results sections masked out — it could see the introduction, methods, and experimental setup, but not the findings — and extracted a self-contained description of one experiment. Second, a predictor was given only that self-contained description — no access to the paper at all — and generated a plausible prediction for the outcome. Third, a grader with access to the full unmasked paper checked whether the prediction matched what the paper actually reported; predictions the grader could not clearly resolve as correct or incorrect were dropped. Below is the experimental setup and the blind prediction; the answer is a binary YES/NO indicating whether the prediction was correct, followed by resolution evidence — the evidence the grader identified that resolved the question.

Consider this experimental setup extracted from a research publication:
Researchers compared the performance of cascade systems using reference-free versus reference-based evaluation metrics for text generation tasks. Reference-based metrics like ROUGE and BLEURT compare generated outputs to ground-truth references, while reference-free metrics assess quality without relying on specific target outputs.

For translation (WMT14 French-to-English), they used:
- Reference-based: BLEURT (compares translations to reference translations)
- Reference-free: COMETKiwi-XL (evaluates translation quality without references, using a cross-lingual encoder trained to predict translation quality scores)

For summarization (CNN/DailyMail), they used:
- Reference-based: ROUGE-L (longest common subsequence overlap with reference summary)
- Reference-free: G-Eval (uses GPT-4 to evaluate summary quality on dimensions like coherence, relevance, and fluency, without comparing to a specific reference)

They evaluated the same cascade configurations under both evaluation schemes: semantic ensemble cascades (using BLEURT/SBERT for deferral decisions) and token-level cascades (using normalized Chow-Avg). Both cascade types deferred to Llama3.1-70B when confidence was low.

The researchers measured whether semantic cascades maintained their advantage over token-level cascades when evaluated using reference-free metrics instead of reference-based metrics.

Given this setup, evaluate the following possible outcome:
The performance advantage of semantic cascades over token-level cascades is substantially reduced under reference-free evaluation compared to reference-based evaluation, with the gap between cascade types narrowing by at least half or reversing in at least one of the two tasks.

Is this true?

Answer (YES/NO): YES